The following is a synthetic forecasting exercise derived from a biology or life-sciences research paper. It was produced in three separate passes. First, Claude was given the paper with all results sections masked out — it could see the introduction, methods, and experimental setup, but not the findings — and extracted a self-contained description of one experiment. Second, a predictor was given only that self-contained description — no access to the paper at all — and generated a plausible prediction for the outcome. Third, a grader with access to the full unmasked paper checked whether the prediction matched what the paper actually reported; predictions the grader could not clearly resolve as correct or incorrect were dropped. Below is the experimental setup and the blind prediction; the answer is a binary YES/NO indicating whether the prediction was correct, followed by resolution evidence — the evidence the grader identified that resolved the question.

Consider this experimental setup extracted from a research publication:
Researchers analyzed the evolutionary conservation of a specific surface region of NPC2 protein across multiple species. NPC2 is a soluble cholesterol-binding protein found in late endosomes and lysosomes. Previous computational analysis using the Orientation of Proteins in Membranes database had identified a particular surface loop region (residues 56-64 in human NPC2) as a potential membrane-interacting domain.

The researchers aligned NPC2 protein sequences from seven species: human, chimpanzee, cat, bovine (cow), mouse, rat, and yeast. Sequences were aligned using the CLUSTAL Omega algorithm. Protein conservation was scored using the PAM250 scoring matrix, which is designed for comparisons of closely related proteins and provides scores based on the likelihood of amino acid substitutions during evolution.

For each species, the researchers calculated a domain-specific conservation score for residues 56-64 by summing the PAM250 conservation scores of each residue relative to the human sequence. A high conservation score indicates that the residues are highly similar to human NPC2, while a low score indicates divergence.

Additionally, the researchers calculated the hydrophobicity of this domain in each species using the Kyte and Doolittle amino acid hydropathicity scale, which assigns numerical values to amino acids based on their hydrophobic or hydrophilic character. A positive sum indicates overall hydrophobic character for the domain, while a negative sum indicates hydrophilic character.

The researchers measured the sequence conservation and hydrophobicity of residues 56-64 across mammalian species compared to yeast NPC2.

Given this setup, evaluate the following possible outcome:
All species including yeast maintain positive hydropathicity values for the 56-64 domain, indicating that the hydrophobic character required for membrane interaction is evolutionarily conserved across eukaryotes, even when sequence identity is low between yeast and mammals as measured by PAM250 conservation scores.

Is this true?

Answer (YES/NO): NO